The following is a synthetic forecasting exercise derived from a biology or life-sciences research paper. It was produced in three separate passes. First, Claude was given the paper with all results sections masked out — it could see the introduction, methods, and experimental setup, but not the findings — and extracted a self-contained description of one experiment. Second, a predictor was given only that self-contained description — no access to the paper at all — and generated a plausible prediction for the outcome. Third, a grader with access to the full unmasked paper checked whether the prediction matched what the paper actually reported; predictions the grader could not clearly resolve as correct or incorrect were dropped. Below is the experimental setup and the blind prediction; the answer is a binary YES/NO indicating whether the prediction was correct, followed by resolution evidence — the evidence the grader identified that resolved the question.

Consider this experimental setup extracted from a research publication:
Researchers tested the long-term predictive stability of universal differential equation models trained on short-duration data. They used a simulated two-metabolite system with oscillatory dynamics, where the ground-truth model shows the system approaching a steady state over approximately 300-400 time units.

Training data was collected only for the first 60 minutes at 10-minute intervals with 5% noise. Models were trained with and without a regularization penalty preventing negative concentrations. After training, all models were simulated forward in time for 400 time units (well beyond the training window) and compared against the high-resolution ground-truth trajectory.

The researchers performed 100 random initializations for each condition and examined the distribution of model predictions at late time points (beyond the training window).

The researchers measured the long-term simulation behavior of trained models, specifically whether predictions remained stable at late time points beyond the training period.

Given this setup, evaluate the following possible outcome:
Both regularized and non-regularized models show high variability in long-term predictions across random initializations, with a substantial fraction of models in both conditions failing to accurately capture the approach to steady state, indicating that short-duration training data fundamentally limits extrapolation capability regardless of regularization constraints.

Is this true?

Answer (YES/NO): NO